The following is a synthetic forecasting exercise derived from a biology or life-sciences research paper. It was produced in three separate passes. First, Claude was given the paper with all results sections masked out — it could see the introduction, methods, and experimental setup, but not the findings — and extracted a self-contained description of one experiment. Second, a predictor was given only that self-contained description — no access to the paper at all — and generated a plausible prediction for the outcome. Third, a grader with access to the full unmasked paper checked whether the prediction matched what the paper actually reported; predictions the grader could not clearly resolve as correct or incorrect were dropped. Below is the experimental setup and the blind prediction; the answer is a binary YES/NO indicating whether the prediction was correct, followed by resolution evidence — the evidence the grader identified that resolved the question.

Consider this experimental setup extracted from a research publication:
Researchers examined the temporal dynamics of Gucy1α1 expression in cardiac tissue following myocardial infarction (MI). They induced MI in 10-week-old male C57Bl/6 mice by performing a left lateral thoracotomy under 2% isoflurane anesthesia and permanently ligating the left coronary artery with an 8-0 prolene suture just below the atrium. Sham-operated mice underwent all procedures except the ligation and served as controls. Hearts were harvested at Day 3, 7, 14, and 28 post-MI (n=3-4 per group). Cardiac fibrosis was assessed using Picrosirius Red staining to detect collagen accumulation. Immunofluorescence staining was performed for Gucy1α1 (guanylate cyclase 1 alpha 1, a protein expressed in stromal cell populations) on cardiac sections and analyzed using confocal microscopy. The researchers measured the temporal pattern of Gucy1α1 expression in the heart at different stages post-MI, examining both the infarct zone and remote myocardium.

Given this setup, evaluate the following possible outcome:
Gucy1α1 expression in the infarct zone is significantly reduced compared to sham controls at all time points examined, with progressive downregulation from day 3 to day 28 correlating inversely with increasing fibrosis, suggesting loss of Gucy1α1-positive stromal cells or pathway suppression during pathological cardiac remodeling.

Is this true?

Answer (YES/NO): NO